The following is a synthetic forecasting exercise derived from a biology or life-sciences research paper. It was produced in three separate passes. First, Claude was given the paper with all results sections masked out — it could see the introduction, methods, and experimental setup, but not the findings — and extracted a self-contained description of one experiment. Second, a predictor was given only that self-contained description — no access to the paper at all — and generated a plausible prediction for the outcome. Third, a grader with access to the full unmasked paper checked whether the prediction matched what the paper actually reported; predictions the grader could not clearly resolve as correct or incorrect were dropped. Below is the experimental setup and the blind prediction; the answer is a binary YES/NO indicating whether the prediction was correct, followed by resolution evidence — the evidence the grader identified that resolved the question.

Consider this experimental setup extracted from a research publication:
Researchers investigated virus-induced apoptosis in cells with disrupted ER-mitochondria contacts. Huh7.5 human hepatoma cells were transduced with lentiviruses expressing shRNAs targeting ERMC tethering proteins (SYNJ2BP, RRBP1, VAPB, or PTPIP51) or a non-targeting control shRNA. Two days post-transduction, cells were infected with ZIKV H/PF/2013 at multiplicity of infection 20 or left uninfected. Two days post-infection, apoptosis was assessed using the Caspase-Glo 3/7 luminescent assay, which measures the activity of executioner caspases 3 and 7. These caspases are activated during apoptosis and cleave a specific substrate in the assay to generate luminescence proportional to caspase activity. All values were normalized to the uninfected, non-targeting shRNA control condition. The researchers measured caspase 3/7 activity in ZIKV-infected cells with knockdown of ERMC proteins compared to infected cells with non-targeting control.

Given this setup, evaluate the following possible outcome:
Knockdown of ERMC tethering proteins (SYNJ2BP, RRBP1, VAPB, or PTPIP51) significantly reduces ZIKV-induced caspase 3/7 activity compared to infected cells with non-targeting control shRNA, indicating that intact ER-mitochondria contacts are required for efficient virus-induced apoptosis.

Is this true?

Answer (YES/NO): YES